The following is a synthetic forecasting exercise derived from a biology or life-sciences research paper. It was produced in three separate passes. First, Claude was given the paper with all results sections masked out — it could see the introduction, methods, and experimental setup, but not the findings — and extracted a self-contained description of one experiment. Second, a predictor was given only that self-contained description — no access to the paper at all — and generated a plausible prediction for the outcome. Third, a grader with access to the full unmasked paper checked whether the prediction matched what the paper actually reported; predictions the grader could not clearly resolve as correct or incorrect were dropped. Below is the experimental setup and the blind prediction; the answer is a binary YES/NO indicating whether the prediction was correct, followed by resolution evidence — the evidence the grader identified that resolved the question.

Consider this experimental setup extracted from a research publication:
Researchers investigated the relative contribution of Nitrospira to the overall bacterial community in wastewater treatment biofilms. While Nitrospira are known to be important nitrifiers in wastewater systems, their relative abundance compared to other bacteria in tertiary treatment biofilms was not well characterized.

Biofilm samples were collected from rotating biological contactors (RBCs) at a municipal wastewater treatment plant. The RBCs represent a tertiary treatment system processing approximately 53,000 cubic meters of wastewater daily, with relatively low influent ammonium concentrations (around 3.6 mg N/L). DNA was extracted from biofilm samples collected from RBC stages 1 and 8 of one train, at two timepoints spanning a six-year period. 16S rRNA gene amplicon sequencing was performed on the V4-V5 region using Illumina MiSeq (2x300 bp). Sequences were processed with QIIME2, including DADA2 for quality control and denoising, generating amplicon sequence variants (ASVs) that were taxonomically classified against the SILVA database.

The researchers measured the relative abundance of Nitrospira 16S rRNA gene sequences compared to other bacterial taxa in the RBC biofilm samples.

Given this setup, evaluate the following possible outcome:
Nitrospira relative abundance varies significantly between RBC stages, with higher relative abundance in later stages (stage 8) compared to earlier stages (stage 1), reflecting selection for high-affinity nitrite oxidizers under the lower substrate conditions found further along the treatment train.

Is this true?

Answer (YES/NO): NO